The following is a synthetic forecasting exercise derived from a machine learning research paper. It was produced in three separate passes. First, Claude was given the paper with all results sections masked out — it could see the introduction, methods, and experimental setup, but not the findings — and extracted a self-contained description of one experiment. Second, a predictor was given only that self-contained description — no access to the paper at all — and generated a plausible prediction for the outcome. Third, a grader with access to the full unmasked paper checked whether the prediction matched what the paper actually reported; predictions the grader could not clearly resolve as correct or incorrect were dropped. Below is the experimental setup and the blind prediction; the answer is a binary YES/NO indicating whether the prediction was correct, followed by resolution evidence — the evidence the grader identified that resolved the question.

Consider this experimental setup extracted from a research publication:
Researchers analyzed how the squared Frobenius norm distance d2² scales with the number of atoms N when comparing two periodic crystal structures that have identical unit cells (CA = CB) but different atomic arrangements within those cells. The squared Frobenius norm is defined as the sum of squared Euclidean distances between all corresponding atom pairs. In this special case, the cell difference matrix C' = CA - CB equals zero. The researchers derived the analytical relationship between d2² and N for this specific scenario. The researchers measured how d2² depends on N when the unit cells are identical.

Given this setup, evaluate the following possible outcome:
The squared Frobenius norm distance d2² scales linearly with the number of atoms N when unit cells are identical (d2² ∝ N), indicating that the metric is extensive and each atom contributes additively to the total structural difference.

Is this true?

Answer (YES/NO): YES